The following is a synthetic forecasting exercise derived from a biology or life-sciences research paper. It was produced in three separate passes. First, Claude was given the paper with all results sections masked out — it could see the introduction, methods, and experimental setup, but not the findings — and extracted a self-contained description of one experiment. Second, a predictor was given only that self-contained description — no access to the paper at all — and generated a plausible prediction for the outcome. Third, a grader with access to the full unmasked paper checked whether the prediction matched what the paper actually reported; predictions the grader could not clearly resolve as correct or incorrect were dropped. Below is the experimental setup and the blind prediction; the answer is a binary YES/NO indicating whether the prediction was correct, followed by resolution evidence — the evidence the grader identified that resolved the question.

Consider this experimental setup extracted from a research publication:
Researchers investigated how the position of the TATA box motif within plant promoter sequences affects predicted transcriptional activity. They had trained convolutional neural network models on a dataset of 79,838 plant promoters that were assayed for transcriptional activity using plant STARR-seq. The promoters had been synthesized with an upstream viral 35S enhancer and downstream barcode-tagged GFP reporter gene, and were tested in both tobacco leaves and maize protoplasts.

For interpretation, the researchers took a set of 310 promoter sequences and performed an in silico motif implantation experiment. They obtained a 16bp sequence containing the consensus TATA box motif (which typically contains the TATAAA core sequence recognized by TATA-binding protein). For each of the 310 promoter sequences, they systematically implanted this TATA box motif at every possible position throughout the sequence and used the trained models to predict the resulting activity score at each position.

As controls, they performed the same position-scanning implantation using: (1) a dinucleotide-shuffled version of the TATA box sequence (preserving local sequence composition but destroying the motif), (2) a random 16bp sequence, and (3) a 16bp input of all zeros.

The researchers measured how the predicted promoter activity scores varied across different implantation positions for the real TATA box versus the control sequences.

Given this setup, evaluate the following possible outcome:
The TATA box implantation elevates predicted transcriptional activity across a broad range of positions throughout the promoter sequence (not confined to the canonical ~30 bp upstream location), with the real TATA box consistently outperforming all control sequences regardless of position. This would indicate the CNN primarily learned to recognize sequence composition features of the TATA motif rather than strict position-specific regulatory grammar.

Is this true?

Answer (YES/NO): NO